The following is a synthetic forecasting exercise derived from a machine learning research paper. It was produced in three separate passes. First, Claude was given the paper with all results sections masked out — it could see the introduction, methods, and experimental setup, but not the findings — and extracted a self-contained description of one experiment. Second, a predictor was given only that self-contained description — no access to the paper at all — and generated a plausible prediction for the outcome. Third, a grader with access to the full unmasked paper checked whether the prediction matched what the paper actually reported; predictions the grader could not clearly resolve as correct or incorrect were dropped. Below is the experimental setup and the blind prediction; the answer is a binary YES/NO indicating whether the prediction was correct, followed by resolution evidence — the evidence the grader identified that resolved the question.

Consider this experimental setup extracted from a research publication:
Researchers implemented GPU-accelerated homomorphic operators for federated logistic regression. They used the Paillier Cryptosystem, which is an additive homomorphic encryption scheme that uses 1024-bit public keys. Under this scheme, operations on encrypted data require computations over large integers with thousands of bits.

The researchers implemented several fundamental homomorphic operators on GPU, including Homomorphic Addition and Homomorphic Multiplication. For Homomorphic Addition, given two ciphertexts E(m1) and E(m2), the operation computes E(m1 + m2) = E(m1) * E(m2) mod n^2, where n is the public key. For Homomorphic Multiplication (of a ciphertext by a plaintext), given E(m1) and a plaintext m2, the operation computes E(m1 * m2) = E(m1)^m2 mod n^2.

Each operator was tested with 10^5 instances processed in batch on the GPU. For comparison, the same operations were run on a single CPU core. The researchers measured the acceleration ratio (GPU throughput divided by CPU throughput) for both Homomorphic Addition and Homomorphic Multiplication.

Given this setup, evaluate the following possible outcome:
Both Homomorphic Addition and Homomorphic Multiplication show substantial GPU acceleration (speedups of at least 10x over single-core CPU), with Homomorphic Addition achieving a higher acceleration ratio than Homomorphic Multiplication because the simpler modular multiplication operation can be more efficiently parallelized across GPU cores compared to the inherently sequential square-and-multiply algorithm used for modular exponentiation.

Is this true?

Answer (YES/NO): NO